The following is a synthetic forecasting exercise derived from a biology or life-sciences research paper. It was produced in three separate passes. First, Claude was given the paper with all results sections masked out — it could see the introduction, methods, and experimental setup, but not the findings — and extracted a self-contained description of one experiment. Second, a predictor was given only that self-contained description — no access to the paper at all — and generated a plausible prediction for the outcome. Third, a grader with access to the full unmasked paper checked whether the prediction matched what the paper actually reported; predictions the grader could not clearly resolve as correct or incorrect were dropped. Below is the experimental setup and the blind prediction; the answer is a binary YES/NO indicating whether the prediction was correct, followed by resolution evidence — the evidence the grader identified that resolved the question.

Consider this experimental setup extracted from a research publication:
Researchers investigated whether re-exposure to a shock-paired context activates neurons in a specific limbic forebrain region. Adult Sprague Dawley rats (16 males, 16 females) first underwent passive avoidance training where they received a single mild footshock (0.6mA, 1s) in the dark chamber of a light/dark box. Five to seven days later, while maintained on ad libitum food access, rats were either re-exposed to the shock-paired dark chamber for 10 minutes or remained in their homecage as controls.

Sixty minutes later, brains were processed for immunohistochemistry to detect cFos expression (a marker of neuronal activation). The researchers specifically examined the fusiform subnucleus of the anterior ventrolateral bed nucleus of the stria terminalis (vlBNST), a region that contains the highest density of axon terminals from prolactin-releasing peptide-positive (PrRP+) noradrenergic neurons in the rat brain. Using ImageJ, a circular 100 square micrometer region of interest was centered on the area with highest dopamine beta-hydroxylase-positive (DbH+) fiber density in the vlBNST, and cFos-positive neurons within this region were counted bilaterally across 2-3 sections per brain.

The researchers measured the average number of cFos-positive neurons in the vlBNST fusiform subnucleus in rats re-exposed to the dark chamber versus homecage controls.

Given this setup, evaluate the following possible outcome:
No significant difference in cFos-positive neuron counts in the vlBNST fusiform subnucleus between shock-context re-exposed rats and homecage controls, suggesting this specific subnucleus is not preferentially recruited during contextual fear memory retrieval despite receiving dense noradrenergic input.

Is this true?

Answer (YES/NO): NO